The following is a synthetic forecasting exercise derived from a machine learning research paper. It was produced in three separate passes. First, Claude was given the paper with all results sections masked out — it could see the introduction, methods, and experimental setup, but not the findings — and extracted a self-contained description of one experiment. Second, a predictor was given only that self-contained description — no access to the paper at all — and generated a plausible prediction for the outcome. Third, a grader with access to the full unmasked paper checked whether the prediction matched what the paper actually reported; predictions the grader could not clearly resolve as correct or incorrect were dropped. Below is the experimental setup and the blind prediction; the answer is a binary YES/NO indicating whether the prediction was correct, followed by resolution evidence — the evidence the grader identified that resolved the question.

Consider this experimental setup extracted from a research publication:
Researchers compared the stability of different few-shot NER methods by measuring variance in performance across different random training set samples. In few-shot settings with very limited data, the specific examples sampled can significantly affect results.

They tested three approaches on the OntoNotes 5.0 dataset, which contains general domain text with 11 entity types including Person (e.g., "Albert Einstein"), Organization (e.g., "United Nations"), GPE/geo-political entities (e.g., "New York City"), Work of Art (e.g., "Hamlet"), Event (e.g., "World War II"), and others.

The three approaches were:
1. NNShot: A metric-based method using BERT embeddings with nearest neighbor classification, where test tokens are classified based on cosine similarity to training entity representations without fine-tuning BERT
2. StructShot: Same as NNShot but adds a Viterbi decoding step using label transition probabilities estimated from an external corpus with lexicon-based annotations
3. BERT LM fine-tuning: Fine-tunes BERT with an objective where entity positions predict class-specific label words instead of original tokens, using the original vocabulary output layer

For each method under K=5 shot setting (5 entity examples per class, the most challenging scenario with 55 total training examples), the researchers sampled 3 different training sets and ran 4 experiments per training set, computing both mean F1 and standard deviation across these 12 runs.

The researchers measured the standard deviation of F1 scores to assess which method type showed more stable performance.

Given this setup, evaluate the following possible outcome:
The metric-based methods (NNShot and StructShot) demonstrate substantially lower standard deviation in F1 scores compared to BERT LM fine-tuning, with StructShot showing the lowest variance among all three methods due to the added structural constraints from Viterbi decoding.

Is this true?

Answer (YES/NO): NO